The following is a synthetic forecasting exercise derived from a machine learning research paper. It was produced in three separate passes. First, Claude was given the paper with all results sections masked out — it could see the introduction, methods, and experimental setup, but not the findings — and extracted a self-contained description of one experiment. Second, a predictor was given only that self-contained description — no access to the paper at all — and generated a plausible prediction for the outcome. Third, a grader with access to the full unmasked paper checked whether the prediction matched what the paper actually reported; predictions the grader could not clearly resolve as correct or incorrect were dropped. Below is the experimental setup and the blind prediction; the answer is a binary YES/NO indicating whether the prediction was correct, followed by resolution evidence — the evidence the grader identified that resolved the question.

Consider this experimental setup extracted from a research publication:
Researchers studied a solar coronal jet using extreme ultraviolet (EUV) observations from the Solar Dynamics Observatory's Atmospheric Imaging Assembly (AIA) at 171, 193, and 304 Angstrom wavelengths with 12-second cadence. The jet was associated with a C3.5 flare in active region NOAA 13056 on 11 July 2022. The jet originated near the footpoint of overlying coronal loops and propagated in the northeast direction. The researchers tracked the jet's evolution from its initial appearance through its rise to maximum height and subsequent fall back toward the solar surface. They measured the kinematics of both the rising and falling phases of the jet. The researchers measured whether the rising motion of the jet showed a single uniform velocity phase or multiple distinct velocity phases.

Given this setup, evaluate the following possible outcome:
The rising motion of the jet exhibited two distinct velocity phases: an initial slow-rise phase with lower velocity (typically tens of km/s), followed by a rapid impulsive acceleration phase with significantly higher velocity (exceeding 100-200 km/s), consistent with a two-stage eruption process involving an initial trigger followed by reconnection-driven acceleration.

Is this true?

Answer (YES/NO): NO